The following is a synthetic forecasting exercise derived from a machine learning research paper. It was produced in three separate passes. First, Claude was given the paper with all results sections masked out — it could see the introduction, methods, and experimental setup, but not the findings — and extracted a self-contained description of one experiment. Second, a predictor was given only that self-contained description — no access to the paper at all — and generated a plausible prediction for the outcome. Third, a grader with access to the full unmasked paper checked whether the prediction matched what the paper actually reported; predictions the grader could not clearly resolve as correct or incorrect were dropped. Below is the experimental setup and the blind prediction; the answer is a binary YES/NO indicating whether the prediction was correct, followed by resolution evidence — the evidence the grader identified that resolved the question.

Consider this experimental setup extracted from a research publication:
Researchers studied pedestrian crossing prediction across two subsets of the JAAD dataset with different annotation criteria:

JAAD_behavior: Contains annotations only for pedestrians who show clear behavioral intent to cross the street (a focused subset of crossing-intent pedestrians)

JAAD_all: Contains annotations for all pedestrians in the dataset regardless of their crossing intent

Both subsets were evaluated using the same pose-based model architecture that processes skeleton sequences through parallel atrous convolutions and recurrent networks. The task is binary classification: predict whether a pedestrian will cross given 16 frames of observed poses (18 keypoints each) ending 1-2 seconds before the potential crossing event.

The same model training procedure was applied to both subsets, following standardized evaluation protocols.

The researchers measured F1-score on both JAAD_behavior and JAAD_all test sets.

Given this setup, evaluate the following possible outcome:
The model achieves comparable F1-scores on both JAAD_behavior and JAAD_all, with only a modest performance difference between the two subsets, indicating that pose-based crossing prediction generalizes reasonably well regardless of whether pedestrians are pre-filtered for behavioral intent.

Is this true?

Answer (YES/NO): NO